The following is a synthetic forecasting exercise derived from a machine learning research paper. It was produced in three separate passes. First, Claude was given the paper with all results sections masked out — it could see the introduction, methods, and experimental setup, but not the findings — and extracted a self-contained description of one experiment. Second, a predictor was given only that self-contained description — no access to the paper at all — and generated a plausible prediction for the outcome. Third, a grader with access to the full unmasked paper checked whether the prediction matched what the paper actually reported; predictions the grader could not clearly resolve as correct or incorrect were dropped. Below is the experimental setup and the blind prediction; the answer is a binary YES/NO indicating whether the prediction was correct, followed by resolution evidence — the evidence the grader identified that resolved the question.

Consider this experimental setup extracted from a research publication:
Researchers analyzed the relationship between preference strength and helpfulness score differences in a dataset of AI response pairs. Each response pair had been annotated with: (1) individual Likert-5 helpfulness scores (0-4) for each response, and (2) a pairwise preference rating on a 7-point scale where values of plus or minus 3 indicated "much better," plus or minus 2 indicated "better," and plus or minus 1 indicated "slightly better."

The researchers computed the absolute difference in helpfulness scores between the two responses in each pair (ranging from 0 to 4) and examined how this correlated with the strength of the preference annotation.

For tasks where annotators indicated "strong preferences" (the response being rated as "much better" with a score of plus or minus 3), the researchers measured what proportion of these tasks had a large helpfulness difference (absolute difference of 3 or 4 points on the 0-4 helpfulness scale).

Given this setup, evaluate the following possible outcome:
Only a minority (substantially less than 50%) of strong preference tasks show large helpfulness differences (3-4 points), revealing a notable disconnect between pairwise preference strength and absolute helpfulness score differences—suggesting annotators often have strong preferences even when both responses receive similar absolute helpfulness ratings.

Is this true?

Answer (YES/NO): NO